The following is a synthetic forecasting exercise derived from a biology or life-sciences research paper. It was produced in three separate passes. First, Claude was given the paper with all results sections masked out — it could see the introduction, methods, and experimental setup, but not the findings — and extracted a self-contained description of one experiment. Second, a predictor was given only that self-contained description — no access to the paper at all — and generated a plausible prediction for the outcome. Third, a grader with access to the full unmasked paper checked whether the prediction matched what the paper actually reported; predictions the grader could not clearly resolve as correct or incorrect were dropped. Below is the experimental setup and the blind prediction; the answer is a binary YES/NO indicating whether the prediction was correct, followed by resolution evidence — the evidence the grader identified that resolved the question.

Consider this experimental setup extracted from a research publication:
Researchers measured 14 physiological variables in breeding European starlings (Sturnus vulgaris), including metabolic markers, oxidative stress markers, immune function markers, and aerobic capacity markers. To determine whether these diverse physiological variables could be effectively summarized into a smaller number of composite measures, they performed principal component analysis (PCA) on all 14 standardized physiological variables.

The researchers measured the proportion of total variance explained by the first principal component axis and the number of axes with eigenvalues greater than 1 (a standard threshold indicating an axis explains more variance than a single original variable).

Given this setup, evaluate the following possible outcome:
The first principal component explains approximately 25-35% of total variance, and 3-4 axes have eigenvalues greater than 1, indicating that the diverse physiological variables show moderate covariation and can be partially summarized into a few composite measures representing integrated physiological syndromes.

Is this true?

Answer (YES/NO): NO